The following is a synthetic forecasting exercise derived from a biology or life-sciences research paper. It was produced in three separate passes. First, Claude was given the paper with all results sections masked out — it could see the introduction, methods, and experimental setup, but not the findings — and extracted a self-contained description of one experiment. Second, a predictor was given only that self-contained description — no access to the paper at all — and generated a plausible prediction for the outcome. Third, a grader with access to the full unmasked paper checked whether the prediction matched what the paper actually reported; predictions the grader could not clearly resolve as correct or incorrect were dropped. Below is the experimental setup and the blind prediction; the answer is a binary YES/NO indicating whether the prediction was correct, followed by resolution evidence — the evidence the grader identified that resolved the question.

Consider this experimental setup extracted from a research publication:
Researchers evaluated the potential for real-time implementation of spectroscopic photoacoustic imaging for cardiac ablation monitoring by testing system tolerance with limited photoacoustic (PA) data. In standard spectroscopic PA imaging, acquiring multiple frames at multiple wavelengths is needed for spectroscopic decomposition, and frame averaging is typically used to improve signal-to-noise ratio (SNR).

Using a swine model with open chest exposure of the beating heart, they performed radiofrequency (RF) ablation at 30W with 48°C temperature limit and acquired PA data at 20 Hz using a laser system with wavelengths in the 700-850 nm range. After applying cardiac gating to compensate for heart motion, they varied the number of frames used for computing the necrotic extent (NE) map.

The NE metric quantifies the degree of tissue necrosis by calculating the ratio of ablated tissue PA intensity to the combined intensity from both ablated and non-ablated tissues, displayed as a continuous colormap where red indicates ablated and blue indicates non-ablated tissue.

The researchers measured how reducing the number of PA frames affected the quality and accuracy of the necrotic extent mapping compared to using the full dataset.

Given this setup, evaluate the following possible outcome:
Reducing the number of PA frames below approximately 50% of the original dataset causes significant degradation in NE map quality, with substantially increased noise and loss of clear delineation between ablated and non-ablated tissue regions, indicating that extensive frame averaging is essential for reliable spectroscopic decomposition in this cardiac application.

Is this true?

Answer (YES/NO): NO